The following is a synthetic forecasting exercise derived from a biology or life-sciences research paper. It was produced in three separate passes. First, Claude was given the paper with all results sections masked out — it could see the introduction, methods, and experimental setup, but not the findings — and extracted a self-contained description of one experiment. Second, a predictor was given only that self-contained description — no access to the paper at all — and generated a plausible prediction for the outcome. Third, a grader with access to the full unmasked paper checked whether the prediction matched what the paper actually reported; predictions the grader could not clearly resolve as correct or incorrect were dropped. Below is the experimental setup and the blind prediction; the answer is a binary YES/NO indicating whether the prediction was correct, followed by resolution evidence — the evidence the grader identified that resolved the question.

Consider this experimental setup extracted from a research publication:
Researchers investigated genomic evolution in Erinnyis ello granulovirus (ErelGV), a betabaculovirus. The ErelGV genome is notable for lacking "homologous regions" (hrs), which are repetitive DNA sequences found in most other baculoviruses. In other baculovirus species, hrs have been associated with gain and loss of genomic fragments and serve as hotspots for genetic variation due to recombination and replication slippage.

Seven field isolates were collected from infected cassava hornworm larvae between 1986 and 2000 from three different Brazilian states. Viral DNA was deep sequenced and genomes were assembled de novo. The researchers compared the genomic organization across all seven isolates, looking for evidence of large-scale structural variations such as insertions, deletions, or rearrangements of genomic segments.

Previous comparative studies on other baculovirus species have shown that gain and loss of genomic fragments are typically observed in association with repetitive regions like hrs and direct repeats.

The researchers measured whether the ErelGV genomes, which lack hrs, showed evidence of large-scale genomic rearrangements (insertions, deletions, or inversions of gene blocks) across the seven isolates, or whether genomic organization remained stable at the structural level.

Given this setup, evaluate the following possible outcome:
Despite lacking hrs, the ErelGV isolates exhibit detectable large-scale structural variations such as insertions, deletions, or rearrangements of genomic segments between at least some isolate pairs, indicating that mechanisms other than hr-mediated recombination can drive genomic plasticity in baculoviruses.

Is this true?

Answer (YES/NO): NO